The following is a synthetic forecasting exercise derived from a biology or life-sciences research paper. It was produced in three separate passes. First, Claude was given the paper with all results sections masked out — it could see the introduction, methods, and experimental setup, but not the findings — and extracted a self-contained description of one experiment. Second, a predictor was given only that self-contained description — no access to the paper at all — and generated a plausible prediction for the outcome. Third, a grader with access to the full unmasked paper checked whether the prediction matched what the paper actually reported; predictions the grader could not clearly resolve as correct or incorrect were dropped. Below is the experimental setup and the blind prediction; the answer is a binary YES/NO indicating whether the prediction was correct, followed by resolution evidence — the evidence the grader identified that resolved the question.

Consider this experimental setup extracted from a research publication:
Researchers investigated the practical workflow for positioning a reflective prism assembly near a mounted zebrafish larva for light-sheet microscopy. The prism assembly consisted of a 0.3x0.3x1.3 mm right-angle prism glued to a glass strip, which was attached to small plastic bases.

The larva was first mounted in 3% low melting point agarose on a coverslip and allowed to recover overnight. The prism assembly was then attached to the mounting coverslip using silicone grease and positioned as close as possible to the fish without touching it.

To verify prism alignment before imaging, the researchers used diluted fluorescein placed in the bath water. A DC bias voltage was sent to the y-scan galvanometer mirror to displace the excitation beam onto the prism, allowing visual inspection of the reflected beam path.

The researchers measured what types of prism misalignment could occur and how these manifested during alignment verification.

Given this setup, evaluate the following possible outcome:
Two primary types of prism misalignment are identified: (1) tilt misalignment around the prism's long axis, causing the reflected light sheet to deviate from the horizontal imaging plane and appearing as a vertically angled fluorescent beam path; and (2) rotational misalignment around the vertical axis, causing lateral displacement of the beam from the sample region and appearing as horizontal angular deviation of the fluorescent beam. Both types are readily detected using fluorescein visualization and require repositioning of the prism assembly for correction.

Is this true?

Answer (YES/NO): NO